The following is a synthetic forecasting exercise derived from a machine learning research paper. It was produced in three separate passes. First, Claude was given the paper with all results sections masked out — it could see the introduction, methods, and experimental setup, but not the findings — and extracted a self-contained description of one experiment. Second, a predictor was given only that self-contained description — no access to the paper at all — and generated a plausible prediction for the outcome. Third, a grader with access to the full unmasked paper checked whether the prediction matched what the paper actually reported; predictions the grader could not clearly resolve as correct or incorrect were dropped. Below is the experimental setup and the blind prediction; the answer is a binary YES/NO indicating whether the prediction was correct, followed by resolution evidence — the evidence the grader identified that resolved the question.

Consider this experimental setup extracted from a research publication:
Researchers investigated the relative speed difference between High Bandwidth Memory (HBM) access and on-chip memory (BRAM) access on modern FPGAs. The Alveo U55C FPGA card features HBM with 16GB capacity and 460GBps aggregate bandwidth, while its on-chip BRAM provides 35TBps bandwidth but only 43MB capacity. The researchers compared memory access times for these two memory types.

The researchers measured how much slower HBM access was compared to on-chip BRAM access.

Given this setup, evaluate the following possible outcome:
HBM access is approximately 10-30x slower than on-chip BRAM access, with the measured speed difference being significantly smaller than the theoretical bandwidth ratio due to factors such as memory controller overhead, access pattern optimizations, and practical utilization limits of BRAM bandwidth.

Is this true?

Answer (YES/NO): NO